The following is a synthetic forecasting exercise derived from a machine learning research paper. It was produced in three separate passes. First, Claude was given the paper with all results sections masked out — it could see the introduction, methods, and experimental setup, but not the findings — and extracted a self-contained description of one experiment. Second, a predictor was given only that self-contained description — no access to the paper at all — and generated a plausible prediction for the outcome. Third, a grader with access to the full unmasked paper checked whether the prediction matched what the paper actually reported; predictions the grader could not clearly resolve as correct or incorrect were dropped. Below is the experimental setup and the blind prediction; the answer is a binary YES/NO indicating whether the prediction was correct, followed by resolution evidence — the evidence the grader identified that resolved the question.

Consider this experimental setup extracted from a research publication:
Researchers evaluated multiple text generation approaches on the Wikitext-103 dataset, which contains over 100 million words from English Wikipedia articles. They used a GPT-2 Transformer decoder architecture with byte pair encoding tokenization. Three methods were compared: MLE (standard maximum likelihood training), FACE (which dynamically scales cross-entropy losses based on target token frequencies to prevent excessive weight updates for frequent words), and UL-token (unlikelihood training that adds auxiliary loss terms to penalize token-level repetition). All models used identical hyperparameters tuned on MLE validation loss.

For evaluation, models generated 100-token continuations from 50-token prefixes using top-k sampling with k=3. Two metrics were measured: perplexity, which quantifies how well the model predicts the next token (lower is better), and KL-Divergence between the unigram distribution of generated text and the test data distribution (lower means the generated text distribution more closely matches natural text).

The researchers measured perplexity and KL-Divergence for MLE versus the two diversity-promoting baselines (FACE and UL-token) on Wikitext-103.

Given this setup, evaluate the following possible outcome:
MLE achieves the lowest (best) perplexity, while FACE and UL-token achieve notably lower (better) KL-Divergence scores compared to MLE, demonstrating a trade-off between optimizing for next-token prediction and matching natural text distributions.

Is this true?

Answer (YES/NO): YES